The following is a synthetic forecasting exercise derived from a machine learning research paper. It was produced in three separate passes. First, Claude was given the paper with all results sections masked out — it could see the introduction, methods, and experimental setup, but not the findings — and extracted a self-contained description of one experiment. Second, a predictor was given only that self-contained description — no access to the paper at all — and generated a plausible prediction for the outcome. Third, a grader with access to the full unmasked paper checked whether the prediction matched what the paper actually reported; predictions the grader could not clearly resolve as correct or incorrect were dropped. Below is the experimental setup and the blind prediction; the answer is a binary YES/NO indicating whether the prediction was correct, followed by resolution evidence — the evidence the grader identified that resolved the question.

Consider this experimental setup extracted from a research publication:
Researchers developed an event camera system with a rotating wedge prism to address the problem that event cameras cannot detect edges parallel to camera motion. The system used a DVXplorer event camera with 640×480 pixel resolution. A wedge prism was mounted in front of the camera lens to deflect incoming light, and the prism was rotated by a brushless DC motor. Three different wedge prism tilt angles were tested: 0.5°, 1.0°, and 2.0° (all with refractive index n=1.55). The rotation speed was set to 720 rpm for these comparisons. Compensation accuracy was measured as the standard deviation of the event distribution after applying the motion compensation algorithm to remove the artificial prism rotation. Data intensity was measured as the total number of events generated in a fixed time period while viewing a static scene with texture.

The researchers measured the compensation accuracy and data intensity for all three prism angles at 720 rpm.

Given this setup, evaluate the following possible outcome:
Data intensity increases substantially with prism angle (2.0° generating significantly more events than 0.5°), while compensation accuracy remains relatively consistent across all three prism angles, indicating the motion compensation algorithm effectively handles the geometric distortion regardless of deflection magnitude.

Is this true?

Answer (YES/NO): NO